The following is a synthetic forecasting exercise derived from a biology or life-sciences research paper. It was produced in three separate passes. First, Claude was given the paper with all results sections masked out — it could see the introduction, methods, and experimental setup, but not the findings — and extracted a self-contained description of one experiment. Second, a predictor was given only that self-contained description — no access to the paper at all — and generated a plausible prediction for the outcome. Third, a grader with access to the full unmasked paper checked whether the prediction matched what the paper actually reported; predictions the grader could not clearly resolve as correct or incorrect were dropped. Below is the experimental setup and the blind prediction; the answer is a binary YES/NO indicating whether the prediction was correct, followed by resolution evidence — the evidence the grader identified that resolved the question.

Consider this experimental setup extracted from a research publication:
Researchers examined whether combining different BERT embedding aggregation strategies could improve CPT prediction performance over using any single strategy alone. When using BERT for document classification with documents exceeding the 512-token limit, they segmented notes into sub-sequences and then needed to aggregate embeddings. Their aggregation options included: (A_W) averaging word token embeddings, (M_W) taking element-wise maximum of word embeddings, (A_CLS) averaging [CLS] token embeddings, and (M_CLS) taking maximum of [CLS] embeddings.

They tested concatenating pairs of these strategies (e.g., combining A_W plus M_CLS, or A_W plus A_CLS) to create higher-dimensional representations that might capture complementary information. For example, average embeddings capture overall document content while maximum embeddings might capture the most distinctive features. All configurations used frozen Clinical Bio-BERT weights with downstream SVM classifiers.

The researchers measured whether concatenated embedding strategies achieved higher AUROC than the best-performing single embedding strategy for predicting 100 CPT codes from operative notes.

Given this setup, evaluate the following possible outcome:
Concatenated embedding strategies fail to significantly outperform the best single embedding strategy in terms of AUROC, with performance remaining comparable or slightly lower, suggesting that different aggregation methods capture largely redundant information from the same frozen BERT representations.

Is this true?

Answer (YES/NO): YES